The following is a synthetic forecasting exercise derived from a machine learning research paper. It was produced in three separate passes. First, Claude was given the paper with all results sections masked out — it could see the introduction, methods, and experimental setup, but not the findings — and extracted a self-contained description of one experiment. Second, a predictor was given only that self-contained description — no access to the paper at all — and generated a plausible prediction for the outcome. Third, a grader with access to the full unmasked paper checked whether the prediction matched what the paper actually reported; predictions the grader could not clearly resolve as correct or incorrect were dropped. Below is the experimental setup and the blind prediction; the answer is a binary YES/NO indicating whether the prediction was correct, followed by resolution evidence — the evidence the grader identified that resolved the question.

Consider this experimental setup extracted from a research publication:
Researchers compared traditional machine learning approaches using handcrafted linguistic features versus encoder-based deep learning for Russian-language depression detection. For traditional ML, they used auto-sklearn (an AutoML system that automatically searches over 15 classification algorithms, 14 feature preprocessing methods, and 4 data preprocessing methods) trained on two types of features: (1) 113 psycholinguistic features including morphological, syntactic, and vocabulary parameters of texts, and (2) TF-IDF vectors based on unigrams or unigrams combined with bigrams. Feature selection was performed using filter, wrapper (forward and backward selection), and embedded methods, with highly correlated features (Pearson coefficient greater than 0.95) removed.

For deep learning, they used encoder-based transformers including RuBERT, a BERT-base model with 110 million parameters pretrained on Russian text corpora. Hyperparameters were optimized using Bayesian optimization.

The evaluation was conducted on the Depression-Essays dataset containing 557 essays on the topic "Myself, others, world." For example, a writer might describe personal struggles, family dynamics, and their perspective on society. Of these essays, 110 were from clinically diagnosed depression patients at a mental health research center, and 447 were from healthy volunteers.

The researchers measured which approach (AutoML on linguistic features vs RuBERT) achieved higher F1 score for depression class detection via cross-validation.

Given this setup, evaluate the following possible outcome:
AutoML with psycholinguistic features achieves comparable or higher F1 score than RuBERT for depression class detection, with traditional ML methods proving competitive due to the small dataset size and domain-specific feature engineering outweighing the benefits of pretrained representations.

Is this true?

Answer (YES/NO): YES